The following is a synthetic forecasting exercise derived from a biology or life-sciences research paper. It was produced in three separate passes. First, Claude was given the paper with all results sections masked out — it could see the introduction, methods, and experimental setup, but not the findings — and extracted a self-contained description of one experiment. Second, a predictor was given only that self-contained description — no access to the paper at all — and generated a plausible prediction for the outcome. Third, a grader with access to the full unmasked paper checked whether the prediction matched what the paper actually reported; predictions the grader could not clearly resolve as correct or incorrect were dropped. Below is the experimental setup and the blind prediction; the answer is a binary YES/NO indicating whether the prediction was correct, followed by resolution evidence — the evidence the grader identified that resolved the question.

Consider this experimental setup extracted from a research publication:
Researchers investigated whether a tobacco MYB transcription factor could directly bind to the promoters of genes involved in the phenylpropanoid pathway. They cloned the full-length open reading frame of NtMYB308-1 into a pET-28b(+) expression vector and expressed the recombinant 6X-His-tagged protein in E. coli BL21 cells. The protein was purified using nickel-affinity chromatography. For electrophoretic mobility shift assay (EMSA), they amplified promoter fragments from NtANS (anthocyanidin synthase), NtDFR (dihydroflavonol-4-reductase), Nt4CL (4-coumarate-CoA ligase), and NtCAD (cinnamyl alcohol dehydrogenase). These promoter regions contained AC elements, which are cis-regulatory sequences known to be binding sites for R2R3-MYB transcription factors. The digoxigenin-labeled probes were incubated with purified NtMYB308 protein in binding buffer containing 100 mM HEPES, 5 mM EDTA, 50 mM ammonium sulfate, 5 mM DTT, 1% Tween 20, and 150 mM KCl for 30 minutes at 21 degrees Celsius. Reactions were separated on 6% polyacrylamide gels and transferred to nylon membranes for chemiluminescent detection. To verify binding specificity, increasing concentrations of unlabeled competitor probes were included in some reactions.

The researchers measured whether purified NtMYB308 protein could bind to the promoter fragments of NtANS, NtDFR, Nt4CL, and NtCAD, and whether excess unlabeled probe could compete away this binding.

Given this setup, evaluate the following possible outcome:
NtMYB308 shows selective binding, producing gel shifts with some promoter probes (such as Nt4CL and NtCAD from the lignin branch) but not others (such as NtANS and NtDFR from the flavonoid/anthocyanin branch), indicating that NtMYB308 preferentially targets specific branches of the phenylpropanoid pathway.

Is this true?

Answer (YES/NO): NO